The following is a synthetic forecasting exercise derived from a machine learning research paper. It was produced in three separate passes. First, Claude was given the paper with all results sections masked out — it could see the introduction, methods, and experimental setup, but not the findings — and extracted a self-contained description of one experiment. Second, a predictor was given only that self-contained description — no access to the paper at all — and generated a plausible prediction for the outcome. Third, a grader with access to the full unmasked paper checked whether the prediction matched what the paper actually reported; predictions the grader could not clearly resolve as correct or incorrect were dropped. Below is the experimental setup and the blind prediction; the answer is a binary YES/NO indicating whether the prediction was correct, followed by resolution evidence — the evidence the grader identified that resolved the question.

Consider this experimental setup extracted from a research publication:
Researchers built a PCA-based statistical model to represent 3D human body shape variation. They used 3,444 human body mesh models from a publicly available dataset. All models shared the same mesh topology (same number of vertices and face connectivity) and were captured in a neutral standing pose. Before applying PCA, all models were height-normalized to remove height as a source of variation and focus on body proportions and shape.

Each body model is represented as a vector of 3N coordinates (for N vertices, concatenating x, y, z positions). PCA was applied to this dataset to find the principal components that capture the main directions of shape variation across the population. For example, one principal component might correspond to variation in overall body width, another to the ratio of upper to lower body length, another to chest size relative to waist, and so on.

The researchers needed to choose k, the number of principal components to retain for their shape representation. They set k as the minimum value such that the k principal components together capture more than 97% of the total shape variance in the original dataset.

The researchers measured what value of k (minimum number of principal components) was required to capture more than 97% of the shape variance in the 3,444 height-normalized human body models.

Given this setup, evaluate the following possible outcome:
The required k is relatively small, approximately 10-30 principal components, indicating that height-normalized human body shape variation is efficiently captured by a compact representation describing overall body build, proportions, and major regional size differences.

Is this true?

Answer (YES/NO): YES